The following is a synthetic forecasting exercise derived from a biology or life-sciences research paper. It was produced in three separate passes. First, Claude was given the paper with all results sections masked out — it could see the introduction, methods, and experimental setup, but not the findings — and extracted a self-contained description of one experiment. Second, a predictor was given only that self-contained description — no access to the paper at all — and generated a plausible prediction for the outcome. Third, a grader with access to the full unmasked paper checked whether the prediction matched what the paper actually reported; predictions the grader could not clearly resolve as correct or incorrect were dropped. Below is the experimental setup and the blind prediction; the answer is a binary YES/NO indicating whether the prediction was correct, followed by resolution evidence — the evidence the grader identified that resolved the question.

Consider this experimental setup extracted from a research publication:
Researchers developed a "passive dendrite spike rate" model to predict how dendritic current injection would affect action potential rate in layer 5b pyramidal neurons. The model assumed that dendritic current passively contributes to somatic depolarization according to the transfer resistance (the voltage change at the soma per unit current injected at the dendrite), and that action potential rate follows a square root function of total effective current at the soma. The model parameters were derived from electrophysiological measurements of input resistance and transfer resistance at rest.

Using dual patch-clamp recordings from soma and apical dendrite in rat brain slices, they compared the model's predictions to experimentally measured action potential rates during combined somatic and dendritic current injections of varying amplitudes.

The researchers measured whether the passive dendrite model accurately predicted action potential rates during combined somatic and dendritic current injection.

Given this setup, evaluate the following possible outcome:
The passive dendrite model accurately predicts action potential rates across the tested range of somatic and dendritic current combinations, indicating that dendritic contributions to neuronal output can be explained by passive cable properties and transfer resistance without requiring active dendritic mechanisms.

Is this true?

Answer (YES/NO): NO